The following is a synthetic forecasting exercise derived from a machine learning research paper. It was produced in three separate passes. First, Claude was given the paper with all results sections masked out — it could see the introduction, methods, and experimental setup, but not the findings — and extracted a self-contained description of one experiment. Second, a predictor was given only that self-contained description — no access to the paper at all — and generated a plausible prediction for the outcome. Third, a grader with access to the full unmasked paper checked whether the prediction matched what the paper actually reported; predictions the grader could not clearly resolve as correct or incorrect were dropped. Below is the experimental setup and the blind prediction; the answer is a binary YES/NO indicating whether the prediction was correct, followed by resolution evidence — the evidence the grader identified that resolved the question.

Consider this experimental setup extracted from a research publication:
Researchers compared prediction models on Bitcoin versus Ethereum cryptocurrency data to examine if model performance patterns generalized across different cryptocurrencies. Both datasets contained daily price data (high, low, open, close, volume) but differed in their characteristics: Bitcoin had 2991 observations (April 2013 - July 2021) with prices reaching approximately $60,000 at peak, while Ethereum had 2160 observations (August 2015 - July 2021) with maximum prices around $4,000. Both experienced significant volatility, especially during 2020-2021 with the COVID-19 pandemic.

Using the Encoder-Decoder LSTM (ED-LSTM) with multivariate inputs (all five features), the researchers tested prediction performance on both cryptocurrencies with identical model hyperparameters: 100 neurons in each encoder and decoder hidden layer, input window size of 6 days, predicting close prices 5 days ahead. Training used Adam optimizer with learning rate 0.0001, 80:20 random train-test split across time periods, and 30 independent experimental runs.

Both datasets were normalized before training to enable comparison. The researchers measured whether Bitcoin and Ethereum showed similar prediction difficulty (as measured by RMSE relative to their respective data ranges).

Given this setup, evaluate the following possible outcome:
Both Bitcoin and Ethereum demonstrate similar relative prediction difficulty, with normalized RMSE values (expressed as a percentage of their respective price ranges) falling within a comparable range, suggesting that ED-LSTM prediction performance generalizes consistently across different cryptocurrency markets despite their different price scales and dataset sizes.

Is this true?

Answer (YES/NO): YES